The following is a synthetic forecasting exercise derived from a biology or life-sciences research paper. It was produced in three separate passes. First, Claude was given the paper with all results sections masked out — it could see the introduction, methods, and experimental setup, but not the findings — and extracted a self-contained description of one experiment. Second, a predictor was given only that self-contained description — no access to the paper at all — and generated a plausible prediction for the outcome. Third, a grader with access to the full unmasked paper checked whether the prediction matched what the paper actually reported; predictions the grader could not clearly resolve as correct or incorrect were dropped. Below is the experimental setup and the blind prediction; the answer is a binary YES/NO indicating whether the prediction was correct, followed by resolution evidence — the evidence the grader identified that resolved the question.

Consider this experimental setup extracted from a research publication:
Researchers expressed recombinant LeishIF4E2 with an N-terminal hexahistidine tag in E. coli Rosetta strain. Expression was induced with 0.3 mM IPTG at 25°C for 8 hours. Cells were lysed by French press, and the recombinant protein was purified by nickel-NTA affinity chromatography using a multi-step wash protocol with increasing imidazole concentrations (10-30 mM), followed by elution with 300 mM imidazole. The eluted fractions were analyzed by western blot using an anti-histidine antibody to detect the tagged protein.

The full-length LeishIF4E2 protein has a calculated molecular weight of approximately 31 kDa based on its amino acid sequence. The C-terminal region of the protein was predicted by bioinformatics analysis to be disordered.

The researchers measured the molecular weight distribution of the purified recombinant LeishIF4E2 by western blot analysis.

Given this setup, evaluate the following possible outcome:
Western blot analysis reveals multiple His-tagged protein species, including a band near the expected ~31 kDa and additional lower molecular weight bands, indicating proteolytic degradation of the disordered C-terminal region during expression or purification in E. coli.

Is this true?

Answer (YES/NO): YES